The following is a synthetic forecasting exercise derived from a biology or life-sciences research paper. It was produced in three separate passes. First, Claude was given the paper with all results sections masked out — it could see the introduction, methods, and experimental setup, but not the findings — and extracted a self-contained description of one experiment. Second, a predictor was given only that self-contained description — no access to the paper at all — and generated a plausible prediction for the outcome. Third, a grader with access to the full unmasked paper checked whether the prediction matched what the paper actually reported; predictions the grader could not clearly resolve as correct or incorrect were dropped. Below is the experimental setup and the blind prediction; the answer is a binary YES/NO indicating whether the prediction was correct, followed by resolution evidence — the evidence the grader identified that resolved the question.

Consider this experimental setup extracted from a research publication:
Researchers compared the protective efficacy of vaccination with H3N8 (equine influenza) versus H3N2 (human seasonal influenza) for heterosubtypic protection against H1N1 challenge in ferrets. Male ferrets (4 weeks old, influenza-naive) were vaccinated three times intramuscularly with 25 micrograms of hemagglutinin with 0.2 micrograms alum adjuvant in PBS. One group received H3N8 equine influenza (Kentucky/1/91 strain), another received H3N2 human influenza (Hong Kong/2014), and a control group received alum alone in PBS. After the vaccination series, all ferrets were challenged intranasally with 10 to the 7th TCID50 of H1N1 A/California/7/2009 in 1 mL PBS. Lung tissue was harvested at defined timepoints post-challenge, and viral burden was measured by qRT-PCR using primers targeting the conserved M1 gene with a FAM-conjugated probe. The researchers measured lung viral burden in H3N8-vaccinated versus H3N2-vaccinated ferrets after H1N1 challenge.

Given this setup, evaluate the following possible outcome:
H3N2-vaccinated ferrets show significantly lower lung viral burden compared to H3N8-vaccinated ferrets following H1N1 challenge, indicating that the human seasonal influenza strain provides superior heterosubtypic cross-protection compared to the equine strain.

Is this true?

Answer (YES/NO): NO